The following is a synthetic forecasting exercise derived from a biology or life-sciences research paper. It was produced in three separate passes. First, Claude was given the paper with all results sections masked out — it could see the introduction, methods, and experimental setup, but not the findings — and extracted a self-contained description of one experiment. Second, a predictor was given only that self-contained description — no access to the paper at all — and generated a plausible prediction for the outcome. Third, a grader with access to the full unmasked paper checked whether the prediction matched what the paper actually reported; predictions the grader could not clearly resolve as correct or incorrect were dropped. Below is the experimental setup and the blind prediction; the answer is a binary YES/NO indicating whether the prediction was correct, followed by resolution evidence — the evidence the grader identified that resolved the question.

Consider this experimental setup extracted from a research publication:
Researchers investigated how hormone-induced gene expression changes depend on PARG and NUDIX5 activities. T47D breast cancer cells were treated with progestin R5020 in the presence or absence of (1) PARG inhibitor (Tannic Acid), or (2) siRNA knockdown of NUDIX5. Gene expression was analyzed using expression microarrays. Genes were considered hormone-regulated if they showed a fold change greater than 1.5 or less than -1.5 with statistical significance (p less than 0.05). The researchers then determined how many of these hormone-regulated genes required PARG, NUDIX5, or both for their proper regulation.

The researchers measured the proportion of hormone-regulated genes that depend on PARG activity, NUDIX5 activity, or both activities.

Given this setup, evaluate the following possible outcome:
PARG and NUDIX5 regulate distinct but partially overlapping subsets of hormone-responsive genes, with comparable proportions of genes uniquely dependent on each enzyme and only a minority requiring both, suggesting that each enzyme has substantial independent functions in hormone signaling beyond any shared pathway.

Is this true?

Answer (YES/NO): NO